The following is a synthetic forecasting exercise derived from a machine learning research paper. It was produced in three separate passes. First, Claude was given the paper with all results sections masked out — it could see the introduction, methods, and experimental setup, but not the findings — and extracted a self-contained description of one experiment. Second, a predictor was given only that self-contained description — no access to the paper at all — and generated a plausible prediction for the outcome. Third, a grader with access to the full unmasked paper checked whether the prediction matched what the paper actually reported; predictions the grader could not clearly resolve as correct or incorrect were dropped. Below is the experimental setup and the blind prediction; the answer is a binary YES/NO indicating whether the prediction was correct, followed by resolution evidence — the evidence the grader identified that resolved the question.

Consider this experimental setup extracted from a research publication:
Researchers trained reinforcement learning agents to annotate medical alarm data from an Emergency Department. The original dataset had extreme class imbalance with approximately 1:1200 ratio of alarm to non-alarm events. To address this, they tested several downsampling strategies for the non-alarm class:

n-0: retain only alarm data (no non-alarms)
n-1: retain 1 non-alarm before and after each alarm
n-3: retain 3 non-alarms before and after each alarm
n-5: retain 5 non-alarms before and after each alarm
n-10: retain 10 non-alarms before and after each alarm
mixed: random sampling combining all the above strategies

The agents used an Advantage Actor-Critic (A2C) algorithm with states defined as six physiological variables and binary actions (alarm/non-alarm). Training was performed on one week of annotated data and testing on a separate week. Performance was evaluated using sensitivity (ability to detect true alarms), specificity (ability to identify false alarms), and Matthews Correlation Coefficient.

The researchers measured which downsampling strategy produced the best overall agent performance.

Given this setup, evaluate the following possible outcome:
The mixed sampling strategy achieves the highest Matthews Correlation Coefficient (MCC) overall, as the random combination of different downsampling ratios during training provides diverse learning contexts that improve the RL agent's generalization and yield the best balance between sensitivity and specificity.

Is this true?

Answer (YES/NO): YES